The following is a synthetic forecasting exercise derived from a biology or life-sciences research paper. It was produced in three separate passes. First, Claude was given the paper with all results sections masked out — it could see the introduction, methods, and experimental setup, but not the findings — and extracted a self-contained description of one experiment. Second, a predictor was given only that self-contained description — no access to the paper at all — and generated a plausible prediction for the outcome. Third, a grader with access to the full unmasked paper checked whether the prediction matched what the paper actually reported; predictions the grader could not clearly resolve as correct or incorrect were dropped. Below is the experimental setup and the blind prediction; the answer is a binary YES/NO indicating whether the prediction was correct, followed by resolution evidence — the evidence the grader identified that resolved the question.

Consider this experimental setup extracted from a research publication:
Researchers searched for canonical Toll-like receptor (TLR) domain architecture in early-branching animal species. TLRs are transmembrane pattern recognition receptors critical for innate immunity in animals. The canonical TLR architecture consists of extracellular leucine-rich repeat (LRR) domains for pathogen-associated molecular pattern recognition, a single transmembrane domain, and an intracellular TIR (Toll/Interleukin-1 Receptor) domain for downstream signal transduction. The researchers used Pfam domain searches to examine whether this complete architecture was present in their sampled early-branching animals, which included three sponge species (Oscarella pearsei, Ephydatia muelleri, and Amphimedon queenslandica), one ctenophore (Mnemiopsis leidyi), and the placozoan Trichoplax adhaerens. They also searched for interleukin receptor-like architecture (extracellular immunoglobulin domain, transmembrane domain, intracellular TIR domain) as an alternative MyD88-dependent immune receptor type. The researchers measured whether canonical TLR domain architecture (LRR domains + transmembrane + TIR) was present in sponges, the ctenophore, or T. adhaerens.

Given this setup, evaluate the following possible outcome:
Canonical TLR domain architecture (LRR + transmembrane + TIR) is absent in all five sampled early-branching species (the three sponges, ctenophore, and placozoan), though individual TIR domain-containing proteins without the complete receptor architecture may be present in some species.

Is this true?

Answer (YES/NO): YES